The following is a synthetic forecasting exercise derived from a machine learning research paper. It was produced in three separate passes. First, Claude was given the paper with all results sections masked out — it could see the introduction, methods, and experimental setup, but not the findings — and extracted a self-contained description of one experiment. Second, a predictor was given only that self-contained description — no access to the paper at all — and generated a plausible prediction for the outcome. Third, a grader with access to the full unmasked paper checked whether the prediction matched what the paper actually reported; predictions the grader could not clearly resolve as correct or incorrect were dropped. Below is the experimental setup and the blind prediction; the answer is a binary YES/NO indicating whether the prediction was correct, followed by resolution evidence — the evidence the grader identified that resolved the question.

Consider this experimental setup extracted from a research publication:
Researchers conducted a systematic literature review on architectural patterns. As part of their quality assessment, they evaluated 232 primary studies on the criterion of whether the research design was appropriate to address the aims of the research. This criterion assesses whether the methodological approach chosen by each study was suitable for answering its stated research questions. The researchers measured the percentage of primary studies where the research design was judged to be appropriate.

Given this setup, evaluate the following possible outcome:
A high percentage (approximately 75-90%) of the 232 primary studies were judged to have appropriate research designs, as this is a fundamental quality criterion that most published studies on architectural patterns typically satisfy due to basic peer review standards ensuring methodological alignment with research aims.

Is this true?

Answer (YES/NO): YES